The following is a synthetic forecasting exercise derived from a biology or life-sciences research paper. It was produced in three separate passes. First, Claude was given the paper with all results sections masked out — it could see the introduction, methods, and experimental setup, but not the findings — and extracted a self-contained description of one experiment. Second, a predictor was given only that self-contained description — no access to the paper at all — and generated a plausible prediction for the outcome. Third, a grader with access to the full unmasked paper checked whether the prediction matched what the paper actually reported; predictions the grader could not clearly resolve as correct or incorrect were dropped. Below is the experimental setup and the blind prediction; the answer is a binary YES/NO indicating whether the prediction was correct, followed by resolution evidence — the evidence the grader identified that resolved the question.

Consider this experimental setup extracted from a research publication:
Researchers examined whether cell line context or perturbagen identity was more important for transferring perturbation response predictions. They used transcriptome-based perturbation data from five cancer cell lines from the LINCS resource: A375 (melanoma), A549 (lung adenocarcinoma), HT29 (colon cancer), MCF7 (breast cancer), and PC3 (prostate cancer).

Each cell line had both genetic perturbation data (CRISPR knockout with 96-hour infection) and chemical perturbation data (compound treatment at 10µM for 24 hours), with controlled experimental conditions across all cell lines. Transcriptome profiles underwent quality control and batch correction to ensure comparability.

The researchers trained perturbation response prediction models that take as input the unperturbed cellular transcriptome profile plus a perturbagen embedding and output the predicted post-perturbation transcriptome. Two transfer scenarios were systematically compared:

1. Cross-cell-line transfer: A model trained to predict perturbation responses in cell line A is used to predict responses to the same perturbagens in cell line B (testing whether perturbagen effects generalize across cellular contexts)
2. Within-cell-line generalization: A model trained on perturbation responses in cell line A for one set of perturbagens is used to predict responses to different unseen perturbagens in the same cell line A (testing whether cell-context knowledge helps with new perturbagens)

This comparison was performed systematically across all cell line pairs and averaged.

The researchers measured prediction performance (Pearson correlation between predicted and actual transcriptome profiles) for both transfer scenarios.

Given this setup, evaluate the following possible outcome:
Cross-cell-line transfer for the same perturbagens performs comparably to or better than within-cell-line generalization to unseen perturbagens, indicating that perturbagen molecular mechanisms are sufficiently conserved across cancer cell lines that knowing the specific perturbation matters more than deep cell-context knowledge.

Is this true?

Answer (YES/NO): NO